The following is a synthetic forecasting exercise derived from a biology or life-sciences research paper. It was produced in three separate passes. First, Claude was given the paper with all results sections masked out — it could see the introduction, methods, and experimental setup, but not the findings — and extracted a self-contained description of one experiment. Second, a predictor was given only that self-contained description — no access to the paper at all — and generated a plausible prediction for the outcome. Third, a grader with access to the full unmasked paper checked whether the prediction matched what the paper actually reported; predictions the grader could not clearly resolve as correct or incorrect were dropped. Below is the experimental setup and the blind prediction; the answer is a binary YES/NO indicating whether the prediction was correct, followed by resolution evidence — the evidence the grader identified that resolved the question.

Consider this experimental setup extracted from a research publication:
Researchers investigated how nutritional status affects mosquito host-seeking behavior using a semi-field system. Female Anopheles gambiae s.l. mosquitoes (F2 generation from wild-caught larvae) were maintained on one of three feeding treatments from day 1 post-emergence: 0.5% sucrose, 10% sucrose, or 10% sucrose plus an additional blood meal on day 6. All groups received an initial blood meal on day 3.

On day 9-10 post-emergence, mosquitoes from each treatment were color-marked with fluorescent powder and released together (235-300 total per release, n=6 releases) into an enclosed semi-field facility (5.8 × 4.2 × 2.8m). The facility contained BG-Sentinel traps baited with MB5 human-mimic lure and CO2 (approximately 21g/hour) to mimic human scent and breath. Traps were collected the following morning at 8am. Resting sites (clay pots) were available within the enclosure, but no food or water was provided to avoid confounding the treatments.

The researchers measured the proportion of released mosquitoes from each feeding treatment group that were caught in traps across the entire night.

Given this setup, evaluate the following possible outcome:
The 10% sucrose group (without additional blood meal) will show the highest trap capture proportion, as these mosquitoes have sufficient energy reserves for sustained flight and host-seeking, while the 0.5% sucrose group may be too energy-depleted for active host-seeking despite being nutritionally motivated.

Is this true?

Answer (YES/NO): NO